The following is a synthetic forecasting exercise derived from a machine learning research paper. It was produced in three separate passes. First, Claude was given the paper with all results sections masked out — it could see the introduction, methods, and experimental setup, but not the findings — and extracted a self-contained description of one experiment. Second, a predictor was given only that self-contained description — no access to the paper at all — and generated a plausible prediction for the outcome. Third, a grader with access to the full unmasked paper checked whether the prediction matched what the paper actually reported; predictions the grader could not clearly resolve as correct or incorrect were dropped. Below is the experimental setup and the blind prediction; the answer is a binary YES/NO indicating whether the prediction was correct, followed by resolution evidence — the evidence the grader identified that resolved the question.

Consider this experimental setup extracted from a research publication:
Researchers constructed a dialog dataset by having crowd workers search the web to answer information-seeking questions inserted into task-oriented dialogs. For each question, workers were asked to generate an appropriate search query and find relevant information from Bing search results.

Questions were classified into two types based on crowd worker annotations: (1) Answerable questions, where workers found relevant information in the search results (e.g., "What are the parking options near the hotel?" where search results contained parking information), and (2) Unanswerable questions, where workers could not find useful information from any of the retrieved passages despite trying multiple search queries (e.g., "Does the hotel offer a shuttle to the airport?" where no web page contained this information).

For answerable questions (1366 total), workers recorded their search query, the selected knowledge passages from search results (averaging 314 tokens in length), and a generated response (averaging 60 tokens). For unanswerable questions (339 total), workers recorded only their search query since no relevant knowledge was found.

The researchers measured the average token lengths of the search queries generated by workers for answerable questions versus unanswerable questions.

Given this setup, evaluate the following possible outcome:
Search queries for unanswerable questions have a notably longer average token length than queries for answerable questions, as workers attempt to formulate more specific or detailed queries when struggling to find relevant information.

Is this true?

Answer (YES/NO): NO